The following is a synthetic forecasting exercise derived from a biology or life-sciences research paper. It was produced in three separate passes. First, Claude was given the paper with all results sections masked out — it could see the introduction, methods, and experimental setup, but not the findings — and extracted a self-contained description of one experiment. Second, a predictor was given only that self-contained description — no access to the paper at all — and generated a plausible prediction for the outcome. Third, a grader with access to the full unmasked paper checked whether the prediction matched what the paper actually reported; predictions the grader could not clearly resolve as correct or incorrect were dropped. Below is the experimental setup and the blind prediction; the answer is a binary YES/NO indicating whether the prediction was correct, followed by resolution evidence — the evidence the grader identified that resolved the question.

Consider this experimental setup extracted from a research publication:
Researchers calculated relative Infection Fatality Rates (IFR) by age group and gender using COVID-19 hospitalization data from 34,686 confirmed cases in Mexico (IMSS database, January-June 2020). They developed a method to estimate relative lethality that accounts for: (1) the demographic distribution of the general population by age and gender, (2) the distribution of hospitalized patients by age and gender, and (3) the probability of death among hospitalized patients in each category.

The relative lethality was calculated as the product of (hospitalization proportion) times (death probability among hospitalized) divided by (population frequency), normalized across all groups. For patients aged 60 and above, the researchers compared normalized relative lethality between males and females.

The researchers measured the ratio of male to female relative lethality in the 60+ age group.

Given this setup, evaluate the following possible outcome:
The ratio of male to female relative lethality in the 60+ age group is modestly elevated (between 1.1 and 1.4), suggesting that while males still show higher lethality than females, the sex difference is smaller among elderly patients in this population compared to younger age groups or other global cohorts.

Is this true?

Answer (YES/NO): NO